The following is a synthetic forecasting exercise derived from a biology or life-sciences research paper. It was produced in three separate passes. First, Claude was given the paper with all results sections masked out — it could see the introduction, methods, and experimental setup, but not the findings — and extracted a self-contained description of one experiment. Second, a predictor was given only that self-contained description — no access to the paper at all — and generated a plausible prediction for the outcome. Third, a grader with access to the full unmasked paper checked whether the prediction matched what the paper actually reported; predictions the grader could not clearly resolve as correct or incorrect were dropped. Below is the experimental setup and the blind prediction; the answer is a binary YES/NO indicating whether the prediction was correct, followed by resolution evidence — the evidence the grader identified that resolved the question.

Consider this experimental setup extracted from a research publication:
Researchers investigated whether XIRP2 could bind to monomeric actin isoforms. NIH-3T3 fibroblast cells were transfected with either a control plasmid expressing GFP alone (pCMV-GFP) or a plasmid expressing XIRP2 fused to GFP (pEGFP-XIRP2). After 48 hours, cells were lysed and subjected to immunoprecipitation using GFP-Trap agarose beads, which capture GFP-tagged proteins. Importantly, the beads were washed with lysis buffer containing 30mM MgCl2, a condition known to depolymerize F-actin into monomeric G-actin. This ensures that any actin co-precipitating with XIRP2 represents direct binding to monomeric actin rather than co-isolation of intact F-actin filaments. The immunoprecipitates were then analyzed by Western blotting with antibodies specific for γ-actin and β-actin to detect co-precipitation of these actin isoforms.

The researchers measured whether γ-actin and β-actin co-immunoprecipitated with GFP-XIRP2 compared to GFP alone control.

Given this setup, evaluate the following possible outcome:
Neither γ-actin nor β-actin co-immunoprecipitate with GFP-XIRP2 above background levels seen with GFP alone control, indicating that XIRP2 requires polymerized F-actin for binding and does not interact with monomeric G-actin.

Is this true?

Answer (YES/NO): NO